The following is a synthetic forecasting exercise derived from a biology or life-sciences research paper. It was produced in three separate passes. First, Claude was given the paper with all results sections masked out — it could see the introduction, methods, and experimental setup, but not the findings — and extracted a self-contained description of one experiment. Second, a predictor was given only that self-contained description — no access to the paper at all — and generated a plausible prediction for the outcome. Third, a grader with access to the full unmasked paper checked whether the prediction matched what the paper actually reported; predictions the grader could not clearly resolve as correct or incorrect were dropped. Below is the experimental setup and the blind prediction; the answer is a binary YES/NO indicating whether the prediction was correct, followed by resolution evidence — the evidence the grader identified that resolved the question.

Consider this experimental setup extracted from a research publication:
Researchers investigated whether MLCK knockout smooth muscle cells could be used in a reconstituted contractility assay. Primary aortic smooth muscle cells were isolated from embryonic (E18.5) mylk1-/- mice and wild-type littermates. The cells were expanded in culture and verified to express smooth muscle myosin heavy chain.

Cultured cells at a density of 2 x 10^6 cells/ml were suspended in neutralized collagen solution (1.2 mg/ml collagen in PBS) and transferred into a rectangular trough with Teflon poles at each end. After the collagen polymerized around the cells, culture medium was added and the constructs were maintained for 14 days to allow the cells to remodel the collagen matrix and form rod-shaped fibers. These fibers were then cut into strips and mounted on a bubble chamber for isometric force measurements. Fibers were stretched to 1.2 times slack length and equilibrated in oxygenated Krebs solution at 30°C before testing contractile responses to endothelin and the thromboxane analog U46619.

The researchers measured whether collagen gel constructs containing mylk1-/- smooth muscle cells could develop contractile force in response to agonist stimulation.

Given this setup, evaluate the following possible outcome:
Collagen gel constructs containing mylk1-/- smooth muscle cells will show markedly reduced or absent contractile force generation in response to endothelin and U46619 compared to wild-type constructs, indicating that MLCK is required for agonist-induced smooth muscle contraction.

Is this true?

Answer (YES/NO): NO